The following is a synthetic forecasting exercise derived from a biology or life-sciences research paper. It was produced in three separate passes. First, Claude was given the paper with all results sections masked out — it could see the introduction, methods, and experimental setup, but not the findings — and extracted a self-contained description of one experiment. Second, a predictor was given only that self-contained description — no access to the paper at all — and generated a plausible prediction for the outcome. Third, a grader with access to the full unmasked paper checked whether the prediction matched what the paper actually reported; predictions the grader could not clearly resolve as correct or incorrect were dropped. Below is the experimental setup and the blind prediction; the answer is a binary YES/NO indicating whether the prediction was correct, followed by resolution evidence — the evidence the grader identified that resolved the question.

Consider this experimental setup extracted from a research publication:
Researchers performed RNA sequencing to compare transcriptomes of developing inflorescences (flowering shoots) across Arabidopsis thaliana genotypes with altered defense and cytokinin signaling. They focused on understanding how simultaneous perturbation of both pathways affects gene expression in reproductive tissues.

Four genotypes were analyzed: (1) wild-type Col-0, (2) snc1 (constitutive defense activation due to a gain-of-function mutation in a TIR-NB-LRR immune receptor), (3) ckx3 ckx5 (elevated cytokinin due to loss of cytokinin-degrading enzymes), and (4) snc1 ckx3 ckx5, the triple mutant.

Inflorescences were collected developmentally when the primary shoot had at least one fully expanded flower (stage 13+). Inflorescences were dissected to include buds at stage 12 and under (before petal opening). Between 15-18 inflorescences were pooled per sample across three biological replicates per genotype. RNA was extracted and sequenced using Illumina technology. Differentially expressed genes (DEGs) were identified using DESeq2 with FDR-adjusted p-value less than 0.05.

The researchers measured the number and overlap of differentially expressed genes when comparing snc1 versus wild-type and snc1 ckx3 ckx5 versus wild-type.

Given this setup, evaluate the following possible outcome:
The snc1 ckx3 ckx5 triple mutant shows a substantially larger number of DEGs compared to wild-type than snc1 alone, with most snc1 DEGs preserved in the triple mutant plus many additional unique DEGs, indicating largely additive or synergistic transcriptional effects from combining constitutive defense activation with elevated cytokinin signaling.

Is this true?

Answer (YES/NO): NO